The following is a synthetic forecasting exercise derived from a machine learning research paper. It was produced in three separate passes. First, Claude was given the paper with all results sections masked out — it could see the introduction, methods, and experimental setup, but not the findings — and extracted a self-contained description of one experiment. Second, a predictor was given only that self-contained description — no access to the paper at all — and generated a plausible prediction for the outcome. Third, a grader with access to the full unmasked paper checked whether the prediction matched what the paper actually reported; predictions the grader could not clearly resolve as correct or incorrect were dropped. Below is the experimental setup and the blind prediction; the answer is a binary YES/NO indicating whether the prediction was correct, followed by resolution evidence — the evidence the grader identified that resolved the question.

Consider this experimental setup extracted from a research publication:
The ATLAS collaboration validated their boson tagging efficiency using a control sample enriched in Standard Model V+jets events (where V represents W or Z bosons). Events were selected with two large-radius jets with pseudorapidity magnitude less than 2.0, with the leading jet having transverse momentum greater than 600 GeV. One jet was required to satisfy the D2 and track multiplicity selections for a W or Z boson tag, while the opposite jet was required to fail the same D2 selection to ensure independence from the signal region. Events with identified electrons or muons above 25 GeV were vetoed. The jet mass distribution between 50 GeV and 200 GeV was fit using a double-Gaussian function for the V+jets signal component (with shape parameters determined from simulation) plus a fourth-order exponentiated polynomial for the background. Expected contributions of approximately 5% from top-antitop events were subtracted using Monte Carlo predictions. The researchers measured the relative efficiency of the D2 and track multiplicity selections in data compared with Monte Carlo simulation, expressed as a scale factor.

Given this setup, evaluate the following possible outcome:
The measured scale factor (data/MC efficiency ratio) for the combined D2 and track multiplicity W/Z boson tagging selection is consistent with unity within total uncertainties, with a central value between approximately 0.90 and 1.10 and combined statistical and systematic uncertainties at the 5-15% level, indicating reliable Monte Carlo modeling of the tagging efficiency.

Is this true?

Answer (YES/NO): YES